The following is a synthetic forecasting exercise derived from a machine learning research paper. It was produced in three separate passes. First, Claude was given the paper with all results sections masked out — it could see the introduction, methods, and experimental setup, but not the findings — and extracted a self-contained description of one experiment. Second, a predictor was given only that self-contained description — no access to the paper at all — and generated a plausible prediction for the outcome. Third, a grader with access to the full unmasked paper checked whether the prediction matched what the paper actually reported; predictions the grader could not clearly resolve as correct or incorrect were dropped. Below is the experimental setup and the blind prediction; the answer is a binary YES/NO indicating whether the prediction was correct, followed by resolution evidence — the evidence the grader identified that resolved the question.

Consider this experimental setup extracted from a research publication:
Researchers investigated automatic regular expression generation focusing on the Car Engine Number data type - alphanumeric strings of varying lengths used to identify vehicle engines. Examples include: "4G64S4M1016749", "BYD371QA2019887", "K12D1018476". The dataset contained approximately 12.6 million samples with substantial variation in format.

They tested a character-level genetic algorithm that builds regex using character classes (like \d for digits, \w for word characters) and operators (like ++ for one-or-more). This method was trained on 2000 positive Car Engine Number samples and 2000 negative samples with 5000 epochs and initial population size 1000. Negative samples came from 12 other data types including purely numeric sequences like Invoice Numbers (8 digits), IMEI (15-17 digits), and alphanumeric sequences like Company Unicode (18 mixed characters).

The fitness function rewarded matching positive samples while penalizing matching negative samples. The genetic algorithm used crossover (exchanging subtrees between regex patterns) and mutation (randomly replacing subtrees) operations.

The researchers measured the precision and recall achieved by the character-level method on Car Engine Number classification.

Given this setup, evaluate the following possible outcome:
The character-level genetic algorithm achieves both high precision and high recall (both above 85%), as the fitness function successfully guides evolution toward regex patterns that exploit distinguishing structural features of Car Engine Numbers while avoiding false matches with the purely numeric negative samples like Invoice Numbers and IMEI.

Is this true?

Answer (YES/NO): NO